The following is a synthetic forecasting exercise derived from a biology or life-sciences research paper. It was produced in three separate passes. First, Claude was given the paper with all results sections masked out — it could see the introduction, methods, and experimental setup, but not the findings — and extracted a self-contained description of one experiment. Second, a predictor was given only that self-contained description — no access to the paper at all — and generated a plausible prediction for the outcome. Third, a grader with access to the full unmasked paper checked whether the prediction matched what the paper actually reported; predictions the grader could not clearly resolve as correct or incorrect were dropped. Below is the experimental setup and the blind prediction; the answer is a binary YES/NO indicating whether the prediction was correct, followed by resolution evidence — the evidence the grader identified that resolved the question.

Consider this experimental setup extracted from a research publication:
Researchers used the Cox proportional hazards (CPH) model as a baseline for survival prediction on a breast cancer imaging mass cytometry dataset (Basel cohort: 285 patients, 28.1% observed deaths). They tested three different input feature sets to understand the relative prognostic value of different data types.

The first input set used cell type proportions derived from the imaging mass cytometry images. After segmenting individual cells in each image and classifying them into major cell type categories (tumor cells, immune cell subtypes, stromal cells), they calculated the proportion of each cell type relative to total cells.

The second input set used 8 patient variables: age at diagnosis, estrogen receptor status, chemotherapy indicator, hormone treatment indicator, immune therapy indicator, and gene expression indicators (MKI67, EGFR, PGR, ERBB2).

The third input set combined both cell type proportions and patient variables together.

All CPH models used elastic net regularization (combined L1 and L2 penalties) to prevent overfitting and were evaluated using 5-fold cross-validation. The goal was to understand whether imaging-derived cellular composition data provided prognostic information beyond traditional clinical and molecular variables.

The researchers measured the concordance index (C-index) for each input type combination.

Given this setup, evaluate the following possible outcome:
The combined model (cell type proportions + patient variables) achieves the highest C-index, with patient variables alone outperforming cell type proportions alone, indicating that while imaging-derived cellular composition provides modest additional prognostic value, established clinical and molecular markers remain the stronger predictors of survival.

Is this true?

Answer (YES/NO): YES